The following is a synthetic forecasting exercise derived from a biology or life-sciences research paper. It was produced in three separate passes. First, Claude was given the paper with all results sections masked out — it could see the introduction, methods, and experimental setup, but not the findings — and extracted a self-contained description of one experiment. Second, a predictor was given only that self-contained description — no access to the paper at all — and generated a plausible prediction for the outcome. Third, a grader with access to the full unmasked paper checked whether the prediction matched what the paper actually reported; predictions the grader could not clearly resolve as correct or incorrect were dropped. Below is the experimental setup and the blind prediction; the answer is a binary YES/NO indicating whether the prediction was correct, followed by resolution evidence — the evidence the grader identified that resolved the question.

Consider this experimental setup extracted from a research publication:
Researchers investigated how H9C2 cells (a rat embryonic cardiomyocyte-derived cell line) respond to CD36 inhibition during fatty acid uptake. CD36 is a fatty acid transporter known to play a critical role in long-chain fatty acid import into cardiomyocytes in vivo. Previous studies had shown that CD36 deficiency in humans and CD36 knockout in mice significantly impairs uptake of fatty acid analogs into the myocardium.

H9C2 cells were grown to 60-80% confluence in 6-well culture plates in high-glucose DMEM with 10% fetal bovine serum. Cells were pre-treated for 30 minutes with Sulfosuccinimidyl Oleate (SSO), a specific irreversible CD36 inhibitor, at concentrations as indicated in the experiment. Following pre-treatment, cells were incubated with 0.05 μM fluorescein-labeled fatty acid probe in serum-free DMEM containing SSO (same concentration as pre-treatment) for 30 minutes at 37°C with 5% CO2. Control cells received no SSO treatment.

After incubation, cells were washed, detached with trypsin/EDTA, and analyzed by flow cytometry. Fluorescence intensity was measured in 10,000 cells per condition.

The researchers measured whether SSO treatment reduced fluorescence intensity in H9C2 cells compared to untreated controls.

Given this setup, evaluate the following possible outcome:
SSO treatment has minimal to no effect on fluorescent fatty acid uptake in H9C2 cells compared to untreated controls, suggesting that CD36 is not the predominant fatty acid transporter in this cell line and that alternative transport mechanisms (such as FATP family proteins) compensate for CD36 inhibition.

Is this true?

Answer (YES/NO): YES